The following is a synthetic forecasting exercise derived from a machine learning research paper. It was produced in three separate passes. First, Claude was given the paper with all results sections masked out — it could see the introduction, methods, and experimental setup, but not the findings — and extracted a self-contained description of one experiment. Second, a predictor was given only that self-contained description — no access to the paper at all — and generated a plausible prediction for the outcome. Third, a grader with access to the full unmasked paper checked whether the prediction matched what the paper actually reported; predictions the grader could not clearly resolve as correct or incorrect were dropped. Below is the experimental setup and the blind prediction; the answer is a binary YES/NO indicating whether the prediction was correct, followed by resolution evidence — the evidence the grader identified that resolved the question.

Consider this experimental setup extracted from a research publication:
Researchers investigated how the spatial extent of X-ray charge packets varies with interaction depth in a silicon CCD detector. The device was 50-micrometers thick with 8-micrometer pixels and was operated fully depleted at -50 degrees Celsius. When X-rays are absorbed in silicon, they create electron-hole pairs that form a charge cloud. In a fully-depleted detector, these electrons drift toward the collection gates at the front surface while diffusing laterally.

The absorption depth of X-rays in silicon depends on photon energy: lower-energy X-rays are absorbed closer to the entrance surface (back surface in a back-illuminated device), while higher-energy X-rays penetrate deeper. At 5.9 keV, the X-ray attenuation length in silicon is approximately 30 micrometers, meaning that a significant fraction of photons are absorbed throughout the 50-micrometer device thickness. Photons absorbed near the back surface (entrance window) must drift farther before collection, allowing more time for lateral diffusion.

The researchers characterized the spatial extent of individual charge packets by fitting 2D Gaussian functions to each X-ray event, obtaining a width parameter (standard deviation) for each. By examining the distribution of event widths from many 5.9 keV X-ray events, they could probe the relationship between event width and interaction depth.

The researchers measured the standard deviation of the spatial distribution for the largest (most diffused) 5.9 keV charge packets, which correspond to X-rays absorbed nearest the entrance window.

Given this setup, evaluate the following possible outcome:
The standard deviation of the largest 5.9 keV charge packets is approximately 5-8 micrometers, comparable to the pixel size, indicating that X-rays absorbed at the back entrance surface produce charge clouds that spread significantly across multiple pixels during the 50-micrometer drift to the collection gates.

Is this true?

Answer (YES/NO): NO